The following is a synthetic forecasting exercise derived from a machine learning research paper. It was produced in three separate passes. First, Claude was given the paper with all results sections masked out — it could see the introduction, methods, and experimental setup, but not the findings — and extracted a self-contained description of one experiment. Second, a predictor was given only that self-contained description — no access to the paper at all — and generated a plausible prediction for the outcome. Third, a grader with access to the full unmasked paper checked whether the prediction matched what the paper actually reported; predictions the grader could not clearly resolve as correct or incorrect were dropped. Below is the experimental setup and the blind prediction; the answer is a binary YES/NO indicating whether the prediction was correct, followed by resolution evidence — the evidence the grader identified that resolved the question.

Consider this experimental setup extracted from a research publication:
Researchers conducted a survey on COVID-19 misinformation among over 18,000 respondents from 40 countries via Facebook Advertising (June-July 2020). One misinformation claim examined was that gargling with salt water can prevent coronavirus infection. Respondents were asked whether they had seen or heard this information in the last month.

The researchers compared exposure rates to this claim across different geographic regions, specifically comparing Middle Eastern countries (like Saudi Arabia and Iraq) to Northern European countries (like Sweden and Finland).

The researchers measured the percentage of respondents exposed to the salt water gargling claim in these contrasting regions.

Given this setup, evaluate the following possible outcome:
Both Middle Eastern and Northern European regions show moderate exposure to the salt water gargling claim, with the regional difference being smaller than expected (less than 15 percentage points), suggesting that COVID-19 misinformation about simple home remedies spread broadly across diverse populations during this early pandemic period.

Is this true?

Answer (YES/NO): NO